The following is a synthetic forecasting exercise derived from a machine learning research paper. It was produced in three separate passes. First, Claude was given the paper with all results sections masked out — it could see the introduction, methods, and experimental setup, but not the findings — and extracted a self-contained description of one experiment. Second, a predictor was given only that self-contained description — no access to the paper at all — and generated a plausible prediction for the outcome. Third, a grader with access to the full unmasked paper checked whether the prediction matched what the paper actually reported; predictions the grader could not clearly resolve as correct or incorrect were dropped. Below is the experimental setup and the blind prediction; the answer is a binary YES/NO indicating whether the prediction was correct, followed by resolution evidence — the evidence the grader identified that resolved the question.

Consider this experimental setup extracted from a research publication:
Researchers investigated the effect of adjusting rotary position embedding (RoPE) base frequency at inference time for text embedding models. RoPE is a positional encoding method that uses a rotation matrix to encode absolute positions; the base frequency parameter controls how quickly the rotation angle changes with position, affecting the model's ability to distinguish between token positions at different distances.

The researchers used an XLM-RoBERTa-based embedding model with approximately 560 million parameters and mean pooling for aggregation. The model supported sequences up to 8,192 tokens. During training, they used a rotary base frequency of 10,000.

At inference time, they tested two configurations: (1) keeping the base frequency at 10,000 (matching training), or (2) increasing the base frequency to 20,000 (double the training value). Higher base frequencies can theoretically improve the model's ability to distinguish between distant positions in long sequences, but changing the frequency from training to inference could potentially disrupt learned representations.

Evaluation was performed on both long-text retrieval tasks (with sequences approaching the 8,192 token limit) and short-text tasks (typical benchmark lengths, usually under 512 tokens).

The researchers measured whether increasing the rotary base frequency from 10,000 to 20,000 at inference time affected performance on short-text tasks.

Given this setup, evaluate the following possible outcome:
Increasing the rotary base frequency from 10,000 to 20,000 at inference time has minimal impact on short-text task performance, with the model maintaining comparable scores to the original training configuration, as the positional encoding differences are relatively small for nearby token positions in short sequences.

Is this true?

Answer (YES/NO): YES